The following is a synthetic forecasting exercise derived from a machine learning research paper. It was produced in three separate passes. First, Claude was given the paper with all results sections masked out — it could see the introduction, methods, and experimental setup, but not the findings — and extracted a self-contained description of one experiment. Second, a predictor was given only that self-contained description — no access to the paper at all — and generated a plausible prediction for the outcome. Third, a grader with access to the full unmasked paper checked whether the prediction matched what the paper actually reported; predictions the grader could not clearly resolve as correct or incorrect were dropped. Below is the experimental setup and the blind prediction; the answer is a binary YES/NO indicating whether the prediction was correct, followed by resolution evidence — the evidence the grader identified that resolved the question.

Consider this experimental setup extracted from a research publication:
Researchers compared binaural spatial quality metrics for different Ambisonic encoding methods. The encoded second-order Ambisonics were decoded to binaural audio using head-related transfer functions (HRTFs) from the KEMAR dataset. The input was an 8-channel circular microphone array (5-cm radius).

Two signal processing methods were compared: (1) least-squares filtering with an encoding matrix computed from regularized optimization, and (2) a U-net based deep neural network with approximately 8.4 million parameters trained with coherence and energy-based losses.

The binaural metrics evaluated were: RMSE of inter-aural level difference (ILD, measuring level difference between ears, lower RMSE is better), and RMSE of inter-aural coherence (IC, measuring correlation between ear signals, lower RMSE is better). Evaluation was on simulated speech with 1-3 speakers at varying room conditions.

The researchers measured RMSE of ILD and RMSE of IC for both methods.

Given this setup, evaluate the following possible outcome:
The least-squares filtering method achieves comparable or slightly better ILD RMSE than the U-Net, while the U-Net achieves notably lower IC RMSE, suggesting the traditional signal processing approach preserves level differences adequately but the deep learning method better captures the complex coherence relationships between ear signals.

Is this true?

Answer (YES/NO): NO